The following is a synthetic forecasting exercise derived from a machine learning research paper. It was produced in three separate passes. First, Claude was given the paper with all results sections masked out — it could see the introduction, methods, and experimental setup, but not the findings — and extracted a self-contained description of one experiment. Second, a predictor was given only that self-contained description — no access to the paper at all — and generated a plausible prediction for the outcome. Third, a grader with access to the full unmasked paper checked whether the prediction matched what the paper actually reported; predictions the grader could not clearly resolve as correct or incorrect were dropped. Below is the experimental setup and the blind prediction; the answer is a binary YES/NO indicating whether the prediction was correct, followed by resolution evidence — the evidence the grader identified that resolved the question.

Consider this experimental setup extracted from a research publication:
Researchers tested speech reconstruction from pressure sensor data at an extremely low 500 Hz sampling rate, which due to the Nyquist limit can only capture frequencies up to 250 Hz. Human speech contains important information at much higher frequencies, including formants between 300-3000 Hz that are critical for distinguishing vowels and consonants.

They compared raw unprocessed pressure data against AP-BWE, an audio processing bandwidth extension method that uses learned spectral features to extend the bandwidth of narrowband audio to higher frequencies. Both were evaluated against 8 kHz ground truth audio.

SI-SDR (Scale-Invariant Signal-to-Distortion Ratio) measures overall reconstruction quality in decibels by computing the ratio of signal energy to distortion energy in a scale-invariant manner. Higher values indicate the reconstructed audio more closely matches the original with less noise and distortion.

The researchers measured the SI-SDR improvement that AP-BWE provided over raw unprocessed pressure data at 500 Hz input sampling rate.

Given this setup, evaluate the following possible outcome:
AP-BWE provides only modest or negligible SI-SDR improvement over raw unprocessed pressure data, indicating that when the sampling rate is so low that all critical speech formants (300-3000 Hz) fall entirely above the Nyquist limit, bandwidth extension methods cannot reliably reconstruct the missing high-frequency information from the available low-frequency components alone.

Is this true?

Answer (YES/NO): NO